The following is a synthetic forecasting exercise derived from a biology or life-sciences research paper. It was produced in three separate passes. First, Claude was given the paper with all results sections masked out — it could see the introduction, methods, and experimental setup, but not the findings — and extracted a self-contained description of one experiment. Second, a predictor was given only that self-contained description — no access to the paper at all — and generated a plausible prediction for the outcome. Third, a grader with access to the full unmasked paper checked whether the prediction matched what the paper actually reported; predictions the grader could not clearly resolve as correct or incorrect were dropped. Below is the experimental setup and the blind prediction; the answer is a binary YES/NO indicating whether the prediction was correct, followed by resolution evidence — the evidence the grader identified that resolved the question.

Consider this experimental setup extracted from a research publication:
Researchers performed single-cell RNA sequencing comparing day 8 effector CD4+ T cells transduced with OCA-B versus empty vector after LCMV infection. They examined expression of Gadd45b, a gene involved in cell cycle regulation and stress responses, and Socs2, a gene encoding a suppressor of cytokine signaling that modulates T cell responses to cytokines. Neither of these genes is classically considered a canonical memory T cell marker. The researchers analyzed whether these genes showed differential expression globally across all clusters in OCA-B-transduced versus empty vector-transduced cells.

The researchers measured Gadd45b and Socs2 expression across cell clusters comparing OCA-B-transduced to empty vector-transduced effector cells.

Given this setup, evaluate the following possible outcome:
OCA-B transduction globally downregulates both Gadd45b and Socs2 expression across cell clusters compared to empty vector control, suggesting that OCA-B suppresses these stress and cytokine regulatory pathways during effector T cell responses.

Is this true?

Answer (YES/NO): NO